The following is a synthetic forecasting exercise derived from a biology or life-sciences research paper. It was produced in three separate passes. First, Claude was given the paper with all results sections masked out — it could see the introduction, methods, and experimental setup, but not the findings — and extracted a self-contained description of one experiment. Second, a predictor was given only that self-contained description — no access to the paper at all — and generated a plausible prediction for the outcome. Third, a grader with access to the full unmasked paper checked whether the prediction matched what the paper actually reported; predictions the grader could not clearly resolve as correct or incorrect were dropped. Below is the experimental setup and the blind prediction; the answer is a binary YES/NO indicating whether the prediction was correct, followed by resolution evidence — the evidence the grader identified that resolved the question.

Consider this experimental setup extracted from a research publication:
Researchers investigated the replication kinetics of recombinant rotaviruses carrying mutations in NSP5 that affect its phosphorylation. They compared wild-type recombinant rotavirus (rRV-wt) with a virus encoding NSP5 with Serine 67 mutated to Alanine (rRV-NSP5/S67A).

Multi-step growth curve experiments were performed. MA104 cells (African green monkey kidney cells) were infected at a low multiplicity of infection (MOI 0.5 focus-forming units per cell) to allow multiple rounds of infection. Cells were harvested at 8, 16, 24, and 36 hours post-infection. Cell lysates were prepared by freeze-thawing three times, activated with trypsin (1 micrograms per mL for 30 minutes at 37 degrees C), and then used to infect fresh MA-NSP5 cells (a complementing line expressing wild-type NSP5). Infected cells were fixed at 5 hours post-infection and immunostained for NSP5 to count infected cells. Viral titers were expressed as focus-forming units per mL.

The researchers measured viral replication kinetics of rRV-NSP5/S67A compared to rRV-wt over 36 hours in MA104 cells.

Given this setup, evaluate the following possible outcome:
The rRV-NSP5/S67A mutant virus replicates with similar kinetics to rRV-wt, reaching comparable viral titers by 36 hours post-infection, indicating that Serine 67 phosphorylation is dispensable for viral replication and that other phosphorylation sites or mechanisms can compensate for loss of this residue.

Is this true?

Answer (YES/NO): NO